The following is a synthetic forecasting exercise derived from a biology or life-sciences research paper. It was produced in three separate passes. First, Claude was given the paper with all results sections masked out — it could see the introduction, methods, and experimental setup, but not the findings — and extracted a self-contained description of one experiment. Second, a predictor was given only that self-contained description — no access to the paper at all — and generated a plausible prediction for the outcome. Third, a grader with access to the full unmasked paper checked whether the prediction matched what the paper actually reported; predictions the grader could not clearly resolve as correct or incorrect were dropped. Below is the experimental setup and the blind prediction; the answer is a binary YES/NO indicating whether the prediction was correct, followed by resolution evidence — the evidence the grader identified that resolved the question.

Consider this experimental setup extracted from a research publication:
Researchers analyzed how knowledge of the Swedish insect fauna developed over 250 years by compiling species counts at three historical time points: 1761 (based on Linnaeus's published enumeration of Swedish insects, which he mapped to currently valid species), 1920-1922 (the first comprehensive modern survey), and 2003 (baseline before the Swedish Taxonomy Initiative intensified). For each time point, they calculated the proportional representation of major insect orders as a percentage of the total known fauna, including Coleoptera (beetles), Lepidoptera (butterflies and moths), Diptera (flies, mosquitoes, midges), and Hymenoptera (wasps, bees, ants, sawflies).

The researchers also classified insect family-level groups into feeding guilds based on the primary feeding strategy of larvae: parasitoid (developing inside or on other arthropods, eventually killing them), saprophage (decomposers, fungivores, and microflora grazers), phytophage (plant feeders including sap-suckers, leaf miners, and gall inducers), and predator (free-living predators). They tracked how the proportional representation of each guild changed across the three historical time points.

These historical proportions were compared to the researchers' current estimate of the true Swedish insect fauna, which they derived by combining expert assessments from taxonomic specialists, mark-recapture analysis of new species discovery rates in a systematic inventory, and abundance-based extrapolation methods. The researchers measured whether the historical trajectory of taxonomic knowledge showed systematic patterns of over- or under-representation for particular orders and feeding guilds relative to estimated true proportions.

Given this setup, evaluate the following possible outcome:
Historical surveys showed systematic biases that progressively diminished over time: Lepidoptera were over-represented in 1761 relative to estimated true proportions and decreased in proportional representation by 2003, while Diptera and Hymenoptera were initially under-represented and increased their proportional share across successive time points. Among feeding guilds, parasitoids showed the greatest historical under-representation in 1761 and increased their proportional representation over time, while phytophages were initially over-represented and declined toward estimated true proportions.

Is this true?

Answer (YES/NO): YES